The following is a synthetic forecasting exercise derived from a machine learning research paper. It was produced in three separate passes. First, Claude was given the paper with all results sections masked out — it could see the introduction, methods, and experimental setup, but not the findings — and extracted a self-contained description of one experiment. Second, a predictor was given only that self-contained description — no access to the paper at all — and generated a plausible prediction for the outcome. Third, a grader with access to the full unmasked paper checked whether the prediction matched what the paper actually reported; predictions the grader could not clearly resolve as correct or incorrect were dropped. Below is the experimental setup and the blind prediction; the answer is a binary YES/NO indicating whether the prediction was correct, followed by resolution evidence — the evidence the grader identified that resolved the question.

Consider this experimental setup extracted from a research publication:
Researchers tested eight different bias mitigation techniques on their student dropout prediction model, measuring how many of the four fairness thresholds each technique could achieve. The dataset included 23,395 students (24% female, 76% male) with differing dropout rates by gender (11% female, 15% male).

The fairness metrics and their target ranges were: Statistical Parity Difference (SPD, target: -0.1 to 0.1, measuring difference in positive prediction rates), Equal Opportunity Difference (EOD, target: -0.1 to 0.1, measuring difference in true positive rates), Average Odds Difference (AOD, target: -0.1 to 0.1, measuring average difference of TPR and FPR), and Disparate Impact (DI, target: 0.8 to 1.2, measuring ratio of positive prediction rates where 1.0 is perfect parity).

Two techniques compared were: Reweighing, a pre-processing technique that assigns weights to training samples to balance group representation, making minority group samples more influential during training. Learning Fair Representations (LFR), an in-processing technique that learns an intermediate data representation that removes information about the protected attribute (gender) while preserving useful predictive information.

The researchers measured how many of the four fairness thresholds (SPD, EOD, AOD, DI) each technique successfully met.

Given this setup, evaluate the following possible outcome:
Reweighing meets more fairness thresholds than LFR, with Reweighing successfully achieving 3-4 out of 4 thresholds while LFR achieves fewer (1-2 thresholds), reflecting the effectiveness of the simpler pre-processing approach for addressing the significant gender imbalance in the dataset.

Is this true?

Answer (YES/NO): YES